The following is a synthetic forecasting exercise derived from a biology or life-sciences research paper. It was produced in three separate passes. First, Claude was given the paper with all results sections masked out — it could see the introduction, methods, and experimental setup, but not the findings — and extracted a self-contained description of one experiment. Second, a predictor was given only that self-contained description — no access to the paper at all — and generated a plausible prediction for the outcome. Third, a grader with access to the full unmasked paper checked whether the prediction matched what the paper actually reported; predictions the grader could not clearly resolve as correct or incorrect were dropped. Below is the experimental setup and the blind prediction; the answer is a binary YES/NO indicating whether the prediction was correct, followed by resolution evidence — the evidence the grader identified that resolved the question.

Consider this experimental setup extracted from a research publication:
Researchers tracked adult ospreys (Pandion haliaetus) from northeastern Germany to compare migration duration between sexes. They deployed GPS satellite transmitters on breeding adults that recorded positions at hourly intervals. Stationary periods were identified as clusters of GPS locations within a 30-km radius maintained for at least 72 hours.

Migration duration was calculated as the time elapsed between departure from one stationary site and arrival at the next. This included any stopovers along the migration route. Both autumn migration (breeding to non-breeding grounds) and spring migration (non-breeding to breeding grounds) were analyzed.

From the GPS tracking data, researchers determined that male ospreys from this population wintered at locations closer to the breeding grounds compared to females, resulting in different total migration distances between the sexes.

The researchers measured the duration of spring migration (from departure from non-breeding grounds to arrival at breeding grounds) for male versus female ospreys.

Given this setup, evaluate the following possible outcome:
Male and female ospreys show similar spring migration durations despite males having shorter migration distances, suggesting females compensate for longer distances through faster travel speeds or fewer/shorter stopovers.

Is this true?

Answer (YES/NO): YES